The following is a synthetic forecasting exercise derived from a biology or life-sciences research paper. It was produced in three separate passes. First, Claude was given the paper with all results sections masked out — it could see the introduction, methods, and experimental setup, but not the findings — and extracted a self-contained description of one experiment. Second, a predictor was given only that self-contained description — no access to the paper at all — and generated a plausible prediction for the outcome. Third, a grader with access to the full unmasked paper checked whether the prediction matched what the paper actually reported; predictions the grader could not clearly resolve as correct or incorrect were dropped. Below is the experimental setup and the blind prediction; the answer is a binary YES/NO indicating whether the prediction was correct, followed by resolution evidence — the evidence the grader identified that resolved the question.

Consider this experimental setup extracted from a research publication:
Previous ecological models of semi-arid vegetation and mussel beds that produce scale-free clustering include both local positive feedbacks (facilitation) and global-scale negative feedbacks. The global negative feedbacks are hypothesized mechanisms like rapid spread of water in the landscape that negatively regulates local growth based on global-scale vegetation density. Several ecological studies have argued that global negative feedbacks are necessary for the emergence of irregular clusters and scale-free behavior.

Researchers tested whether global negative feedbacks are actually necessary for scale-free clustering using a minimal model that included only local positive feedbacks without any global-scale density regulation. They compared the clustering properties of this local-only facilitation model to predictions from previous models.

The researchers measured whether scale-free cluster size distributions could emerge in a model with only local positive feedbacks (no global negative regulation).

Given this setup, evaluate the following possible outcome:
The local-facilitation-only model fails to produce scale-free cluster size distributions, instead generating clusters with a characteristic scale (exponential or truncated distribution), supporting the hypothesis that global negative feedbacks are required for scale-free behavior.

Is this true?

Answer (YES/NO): NO